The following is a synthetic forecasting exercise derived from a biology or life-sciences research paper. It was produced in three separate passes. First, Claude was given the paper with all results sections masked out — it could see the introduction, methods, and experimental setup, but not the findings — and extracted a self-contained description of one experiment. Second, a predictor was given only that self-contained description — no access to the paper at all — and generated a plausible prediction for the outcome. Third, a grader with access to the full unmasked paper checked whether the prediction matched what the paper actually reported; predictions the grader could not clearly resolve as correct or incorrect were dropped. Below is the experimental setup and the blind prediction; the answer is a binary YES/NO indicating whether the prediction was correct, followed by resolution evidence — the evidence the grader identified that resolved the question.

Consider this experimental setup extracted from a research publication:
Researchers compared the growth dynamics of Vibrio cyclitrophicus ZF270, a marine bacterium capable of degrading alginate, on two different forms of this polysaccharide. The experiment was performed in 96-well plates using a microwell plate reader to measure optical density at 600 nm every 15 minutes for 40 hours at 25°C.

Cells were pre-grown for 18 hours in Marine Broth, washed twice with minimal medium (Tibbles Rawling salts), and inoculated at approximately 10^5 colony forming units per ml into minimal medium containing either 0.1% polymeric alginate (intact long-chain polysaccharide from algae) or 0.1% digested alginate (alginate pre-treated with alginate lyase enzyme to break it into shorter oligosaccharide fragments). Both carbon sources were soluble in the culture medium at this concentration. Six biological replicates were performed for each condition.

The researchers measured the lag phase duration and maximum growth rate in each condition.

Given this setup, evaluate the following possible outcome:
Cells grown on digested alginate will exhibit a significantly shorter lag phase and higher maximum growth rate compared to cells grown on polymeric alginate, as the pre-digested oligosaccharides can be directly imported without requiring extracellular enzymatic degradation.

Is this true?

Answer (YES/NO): NO